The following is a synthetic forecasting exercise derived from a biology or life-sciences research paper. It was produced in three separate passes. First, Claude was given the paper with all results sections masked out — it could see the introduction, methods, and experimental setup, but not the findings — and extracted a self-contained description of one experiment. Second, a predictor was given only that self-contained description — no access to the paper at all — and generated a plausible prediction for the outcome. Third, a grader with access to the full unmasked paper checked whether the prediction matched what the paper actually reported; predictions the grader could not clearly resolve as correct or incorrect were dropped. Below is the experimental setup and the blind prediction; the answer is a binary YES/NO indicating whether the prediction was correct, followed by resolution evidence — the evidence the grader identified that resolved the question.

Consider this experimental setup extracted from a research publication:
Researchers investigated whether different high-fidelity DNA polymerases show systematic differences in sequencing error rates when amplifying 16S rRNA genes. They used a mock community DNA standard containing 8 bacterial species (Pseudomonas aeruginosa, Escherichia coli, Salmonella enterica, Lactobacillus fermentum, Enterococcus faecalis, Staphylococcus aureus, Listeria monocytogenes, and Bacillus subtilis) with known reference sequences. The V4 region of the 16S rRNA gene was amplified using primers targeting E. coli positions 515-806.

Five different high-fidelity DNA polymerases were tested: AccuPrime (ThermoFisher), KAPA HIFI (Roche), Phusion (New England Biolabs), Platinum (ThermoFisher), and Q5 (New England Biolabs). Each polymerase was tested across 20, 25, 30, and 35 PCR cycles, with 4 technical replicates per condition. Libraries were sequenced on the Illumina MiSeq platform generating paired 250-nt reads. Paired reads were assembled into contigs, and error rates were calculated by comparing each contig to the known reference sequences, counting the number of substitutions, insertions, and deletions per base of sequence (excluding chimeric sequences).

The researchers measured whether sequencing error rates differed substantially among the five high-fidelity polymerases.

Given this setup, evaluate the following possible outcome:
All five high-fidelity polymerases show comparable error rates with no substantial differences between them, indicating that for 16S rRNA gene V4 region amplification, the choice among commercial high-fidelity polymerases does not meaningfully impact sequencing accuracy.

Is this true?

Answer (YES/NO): NO